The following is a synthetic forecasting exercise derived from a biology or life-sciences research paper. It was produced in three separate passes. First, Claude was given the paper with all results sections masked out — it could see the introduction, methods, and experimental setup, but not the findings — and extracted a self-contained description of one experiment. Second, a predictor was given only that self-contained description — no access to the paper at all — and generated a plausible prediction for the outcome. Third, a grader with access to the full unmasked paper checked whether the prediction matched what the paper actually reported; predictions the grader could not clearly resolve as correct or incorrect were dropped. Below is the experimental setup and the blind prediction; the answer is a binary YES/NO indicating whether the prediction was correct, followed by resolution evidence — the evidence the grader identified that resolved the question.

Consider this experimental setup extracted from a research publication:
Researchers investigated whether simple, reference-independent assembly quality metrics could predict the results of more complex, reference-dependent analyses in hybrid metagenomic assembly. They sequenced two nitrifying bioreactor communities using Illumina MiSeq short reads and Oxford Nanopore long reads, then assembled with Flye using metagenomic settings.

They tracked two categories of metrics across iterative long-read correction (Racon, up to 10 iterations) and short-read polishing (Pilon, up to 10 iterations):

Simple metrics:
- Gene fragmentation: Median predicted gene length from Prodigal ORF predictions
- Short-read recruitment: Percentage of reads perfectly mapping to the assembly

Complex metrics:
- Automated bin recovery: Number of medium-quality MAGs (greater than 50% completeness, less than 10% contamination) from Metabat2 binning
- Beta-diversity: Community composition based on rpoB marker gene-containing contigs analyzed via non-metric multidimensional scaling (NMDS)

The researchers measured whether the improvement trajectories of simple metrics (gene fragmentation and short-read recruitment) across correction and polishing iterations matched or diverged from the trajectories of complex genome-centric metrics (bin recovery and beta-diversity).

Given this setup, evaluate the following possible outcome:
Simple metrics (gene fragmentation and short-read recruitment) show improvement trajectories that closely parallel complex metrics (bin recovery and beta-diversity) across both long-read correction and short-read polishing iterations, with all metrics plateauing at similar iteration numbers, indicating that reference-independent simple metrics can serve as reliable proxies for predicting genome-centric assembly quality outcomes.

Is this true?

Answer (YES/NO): YES